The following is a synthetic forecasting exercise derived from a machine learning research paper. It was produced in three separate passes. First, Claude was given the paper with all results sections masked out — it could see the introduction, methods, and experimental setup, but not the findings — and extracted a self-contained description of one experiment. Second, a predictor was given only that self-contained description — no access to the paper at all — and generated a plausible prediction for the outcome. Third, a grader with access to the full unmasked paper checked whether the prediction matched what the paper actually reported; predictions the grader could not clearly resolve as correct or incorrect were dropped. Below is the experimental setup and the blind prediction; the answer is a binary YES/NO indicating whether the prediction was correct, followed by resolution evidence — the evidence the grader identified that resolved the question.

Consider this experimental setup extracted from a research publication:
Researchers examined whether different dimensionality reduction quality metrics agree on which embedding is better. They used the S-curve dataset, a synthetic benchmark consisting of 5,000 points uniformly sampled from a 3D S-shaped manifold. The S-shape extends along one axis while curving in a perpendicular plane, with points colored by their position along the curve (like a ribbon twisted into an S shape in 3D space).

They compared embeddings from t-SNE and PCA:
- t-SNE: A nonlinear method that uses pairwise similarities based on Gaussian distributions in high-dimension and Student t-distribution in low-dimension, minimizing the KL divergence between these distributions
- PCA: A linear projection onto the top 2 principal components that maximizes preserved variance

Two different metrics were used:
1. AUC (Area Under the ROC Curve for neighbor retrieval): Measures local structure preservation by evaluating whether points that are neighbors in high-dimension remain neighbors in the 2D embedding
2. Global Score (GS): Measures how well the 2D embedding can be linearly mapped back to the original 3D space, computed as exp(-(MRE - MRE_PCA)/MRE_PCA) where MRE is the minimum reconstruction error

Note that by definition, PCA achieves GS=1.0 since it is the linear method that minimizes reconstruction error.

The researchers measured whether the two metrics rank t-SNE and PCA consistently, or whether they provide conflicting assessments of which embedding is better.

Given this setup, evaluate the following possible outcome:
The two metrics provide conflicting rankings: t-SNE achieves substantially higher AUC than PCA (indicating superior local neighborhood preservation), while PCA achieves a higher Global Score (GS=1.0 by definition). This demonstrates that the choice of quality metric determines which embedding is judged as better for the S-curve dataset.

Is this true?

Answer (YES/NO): YES